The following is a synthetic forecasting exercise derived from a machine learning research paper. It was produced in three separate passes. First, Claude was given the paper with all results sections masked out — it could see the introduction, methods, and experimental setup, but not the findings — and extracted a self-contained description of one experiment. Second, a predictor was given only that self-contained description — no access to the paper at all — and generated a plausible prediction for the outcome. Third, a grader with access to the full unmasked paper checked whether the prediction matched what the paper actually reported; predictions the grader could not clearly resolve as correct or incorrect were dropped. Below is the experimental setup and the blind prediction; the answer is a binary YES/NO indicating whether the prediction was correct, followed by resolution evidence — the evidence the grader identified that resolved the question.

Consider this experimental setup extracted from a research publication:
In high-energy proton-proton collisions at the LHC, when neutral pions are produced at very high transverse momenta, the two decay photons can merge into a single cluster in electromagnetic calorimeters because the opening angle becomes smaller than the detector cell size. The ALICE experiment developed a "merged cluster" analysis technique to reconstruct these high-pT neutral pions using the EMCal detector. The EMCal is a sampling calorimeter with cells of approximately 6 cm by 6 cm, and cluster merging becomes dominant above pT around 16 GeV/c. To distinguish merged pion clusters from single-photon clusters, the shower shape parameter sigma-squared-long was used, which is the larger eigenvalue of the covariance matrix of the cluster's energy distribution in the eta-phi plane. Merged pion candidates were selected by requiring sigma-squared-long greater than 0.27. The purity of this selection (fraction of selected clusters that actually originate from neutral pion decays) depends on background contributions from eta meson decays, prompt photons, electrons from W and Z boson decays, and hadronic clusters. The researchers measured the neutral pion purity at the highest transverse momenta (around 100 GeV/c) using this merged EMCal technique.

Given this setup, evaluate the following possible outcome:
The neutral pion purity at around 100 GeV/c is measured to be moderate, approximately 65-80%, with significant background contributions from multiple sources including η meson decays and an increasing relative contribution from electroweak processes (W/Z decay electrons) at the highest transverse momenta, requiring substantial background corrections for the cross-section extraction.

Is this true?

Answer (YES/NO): NO